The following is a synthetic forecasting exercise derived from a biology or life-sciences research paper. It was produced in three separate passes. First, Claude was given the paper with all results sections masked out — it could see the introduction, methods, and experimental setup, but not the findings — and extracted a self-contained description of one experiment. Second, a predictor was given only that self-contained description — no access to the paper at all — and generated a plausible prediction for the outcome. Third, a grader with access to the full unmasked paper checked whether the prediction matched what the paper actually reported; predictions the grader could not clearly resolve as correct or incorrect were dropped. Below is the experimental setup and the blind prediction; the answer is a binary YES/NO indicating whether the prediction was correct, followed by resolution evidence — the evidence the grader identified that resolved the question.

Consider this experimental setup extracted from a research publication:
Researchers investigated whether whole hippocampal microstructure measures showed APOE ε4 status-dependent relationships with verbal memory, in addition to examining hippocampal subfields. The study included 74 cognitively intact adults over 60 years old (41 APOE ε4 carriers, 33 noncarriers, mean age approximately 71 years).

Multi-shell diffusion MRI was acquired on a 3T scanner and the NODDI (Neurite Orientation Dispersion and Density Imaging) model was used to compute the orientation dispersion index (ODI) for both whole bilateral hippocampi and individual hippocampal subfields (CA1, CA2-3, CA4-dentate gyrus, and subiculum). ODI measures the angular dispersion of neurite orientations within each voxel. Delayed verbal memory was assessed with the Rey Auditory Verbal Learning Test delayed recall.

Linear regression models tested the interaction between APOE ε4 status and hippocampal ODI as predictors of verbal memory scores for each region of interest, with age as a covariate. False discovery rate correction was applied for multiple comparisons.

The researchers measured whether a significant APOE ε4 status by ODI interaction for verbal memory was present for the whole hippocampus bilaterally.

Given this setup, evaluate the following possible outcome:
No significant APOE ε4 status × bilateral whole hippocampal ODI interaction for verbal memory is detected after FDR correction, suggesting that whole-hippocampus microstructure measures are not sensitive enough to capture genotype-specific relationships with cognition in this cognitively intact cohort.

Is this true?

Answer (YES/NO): YES